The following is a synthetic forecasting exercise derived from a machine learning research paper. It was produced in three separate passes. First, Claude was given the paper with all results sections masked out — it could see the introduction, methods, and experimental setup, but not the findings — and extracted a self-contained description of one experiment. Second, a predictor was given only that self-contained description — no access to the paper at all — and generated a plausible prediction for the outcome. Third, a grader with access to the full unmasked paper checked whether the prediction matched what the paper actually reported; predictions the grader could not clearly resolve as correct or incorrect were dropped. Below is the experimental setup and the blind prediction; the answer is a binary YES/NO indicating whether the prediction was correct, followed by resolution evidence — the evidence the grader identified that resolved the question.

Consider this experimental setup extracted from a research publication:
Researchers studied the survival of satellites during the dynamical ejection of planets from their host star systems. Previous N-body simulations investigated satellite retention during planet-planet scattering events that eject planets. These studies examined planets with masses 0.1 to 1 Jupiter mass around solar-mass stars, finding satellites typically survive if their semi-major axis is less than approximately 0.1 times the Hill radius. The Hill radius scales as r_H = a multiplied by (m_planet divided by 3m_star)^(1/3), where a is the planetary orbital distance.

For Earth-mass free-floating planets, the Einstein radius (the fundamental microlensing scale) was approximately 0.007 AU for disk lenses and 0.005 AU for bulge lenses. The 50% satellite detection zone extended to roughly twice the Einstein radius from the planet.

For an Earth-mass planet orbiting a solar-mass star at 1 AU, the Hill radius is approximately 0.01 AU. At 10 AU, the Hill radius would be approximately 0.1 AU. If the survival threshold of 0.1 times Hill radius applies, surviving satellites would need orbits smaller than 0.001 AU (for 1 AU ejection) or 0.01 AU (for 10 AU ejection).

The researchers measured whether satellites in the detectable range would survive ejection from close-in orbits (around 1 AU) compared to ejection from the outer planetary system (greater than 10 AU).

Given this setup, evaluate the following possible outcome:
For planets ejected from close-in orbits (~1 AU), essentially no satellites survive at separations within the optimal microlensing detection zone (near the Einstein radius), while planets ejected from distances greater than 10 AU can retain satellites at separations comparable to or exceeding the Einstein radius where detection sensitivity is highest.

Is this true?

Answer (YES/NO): NO